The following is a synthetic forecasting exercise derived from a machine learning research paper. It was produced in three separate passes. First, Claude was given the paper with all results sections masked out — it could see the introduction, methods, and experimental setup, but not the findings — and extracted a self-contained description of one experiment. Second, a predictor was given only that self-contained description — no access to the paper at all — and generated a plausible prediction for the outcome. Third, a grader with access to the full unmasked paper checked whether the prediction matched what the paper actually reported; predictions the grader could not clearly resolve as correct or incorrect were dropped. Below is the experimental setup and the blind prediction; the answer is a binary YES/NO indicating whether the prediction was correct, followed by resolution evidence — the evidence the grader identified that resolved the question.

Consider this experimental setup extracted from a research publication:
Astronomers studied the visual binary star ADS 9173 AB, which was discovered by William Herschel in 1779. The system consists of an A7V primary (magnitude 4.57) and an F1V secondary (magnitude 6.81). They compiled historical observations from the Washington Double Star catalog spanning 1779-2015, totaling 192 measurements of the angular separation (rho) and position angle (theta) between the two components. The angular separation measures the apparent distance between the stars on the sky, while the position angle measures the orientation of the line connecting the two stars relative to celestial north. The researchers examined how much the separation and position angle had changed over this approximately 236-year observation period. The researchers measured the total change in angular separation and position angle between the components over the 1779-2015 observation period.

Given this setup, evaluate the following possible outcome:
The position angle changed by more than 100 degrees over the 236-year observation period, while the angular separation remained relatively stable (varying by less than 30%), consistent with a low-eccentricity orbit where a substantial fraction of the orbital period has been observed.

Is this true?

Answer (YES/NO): NO